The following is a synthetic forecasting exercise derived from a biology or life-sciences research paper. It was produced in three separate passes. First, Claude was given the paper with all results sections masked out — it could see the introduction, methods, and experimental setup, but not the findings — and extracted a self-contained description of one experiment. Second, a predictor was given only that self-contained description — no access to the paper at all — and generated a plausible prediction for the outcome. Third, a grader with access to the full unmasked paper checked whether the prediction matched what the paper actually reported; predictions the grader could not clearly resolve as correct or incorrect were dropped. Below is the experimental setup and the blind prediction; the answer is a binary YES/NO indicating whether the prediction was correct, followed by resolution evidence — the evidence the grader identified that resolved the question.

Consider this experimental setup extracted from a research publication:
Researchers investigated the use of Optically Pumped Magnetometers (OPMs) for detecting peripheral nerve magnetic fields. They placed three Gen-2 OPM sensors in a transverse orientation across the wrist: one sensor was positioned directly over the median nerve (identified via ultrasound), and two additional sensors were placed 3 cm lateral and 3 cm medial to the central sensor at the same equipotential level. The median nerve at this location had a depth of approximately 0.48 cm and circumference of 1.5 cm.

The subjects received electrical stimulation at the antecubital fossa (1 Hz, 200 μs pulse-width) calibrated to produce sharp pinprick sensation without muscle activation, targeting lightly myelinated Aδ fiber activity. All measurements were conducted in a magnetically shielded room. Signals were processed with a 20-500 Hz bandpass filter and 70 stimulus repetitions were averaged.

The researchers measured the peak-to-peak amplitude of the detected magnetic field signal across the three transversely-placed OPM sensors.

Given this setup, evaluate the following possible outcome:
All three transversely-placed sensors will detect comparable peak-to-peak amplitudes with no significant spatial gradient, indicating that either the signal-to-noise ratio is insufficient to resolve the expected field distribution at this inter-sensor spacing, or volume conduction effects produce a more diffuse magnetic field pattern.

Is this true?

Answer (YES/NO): NO